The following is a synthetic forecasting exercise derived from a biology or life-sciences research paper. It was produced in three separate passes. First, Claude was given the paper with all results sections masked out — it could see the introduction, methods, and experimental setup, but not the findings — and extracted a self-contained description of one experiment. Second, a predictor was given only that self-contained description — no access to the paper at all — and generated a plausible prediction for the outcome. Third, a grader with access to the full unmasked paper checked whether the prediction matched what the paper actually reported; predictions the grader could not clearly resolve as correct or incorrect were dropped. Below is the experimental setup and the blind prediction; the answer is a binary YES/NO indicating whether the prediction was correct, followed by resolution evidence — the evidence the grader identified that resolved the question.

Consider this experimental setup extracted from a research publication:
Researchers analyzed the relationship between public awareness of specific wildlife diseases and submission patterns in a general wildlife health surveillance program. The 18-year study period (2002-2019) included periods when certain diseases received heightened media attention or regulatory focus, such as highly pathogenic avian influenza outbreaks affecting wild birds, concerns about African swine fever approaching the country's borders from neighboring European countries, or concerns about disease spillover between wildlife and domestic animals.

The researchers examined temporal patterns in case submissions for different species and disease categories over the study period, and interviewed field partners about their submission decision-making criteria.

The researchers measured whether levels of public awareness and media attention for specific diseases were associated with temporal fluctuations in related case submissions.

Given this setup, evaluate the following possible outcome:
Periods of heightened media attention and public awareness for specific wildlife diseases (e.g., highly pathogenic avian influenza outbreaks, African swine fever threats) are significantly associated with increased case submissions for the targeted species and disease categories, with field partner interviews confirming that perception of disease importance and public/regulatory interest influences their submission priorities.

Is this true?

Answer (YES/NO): YES